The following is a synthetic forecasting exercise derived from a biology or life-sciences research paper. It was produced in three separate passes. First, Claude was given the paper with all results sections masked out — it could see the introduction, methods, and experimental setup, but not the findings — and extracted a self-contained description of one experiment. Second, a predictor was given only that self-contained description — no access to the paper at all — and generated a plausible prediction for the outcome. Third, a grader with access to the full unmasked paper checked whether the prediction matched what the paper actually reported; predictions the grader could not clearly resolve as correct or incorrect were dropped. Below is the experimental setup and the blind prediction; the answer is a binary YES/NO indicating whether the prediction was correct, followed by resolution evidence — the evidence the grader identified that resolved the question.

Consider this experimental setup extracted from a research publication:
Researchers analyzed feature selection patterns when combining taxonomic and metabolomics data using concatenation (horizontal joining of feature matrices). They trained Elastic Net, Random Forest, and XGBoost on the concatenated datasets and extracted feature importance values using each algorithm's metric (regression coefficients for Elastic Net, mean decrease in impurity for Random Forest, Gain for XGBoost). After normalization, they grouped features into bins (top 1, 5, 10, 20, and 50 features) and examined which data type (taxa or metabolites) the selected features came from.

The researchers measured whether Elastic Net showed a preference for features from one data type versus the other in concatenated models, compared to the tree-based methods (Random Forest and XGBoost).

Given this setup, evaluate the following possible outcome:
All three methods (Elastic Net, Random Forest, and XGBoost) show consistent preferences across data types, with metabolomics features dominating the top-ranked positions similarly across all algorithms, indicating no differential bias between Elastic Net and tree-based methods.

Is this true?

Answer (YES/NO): NO